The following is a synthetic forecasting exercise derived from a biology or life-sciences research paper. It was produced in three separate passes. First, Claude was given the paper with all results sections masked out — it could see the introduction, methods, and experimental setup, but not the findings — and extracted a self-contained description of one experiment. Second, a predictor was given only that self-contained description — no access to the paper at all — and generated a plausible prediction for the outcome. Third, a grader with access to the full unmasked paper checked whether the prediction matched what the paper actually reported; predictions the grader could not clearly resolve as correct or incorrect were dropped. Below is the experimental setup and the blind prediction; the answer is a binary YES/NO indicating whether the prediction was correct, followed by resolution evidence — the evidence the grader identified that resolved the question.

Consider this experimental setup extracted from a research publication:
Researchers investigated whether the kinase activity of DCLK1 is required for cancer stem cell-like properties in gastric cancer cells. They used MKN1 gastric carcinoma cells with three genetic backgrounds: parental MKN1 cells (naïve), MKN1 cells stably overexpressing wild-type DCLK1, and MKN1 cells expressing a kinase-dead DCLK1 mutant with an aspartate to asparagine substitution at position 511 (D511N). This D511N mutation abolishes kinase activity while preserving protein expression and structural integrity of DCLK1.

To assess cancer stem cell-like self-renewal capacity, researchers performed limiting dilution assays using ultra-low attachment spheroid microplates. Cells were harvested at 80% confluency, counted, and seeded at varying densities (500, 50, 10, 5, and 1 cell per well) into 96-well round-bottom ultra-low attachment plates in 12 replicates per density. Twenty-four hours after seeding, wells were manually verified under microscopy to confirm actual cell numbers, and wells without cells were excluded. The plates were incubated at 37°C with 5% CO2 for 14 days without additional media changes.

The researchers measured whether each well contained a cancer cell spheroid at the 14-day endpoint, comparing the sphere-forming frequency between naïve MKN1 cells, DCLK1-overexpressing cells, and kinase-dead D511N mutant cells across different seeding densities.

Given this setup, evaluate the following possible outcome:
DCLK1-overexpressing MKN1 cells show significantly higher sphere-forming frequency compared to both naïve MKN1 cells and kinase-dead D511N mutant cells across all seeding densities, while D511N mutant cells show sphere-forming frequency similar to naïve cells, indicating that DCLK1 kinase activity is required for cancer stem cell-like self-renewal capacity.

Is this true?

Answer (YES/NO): YES